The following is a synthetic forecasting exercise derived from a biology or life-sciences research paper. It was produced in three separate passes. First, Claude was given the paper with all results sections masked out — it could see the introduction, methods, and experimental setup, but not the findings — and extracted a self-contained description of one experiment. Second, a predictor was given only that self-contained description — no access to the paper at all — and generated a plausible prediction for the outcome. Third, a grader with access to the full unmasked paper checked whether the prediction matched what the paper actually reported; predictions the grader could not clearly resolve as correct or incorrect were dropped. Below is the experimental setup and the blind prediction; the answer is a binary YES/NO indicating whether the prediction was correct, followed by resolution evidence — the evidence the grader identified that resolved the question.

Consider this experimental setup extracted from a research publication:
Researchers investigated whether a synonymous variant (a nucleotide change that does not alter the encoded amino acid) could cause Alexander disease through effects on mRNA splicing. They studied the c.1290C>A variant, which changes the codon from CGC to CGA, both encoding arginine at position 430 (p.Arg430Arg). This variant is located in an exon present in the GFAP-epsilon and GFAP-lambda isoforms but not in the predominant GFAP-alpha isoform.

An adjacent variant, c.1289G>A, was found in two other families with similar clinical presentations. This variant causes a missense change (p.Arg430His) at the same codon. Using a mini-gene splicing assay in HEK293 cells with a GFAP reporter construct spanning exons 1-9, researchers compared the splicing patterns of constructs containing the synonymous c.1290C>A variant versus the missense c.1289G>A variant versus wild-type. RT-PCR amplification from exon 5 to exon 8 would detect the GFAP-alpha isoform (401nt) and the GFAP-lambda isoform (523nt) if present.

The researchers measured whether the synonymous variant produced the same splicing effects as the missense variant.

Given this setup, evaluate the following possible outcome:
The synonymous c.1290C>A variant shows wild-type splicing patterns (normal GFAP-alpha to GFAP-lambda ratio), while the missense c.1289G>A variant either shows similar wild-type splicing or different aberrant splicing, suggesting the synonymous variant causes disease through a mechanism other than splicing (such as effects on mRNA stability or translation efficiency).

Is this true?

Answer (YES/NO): NO